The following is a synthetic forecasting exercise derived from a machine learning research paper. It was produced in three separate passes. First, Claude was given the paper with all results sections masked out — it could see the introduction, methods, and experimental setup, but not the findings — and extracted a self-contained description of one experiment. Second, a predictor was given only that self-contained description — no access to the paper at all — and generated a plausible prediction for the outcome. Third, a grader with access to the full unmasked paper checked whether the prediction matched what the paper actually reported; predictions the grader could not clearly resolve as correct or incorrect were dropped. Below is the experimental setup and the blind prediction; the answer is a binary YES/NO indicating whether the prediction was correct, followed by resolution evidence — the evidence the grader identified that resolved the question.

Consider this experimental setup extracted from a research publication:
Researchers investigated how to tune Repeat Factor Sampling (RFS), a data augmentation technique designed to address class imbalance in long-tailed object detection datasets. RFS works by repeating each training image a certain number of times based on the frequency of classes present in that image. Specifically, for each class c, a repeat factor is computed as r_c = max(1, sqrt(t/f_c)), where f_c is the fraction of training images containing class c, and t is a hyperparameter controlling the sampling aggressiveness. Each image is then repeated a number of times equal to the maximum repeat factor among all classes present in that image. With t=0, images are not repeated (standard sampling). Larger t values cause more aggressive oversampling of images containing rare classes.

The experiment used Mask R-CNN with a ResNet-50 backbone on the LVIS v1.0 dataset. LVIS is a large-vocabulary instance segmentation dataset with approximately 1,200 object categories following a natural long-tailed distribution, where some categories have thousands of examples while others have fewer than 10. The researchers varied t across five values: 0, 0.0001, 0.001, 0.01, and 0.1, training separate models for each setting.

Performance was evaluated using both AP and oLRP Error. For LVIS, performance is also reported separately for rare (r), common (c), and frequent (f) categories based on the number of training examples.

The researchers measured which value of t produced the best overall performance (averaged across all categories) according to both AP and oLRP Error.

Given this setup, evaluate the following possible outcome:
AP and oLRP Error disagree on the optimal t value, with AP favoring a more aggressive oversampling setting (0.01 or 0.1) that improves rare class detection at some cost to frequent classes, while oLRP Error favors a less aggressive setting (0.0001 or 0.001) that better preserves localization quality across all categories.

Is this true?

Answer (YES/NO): NO